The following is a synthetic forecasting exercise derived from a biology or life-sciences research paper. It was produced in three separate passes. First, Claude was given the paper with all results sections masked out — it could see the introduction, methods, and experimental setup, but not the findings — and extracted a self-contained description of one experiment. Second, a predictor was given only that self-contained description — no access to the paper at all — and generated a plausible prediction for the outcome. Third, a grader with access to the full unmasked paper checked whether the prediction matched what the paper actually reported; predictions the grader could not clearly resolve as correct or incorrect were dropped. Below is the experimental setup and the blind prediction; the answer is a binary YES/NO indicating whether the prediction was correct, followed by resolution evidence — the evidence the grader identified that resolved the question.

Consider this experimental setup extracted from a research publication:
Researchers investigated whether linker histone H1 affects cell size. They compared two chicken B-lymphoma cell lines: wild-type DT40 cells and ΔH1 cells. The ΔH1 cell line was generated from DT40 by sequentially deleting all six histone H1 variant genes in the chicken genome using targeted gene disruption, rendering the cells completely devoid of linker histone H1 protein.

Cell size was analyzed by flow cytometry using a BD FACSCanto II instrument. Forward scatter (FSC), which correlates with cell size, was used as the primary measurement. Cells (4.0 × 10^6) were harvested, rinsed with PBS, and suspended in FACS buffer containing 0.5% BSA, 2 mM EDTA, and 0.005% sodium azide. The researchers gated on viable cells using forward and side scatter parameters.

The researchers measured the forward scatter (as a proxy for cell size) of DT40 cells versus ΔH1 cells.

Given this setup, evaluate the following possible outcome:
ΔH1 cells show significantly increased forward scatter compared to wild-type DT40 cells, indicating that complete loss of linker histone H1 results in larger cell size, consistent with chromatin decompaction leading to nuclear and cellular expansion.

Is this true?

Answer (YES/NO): NO